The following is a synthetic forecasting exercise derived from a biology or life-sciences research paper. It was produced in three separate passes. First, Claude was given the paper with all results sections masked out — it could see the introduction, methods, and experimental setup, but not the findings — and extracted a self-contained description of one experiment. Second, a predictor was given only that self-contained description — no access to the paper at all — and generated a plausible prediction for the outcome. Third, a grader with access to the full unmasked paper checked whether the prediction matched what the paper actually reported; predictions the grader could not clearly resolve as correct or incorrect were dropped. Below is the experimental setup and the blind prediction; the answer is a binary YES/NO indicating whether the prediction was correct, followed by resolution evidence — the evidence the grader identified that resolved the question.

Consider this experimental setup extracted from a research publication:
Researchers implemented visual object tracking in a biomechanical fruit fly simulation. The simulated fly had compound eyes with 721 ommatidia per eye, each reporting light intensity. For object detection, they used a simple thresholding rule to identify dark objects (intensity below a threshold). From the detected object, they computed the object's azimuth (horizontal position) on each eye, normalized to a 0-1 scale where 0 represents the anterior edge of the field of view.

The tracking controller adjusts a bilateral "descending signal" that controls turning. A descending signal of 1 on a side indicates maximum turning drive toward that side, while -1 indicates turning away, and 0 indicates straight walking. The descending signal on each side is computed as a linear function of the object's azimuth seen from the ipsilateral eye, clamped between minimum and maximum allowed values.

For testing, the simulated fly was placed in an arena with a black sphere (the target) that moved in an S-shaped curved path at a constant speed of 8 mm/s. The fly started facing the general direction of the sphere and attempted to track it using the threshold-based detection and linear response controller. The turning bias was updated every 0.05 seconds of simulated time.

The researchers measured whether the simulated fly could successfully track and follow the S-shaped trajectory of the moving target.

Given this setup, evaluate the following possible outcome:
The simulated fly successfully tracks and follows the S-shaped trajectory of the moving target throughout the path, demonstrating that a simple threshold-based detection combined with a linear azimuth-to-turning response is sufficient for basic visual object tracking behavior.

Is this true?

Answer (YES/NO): YES